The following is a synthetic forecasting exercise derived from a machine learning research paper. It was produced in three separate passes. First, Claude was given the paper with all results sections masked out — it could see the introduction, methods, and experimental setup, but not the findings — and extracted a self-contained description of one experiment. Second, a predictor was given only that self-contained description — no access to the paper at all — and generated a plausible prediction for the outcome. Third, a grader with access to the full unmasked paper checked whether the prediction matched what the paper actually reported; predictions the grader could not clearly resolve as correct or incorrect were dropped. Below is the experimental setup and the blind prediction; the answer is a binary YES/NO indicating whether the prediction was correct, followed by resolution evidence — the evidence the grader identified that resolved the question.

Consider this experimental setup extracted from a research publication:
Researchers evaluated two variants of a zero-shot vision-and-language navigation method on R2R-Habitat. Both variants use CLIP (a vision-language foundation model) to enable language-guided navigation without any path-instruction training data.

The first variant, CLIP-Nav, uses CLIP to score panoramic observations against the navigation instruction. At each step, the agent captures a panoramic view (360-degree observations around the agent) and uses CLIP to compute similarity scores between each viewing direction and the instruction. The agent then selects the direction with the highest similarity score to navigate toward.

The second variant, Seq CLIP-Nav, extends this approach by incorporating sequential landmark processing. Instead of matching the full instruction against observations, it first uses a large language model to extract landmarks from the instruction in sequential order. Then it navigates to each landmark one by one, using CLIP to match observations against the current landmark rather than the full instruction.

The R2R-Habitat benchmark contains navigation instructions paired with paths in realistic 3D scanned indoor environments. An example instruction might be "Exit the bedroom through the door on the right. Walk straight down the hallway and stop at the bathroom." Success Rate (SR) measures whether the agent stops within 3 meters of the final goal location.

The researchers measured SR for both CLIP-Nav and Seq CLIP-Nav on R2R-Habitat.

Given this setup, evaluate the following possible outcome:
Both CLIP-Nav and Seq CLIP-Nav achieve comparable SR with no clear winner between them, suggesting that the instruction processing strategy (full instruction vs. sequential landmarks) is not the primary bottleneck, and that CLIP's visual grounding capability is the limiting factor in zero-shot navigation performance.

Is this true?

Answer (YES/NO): NO